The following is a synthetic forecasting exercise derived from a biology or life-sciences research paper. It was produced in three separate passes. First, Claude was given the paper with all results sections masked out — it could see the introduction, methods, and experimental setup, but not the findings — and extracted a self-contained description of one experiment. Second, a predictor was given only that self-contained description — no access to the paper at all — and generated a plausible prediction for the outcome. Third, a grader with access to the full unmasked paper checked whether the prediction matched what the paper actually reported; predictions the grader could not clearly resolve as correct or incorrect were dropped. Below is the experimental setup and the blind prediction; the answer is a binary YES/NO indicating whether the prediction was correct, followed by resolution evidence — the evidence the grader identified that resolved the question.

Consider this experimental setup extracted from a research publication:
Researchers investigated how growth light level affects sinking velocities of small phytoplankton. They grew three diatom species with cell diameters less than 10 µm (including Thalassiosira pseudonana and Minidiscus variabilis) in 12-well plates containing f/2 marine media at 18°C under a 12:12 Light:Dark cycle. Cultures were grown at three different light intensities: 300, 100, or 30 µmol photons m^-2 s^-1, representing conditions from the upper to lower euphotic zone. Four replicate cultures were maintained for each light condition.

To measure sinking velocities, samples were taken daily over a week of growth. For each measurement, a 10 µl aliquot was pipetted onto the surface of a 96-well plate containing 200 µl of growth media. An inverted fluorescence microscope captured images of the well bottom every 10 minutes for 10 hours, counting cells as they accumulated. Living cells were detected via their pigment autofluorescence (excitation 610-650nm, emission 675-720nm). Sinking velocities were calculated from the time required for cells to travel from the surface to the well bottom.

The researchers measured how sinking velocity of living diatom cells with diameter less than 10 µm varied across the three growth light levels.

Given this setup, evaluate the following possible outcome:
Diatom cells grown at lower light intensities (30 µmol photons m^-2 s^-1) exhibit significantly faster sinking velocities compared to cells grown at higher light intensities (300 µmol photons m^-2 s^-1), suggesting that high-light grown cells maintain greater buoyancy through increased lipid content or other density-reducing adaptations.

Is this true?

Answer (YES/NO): NO